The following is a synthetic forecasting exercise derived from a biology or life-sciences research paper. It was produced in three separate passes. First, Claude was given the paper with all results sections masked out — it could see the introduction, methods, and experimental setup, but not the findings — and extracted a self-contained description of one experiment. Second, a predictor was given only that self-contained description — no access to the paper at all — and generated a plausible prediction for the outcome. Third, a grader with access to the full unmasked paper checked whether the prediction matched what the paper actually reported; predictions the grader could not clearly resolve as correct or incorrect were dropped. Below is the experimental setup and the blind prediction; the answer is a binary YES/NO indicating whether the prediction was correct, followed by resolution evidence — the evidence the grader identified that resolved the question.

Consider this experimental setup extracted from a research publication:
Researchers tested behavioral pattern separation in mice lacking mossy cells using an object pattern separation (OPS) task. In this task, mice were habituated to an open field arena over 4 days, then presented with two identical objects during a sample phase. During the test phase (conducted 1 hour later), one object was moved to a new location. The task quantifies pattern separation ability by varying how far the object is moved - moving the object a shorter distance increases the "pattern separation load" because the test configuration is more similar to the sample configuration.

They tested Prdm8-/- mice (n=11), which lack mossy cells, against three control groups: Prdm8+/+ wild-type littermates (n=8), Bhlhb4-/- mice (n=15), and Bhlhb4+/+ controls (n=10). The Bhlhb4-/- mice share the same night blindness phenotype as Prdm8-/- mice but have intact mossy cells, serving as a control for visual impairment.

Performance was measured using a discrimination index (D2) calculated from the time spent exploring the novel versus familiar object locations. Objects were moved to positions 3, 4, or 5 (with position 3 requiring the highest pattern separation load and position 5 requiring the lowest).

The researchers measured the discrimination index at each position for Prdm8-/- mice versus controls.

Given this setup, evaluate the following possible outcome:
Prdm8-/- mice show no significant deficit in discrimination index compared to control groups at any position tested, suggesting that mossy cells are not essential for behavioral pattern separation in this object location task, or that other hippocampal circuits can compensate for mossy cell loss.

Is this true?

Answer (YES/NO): NO